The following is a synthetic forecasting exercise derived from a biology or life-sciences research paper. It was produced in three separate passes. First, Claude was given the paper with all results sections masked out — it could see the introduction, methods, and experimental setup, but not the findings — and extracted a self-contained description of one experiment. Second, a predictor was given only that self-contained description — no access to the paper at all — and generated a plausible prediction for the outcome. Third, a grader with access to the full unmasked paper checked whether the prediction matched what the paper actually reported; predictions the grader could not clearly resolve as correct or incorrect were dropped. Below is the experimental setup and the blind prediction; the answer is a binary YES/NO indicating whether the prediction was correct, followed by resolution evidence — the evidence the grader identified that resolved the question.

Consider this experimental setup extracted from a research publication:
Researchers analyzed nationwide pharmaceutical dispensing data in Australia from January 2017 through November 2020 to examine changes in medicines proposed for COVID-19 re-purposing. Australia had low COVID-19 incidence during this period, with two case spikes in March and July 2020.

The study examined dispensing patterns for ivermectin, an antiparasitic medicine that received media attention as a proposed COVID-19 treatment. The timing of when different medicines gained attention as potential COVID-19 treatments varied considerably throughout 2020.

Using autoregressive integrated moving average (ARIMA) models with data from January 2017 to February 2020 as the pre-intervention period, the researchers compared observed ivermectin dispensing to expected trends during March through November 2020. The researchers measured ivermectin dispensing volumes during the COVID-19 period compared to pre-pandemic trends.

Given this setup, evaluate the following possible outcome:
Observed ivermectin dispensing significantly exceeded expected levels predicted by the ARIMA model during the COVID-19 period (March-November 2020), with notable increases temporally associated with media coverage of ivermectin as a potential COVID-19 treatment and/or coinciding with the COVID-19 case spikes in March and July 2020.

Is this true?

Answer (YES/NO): NO